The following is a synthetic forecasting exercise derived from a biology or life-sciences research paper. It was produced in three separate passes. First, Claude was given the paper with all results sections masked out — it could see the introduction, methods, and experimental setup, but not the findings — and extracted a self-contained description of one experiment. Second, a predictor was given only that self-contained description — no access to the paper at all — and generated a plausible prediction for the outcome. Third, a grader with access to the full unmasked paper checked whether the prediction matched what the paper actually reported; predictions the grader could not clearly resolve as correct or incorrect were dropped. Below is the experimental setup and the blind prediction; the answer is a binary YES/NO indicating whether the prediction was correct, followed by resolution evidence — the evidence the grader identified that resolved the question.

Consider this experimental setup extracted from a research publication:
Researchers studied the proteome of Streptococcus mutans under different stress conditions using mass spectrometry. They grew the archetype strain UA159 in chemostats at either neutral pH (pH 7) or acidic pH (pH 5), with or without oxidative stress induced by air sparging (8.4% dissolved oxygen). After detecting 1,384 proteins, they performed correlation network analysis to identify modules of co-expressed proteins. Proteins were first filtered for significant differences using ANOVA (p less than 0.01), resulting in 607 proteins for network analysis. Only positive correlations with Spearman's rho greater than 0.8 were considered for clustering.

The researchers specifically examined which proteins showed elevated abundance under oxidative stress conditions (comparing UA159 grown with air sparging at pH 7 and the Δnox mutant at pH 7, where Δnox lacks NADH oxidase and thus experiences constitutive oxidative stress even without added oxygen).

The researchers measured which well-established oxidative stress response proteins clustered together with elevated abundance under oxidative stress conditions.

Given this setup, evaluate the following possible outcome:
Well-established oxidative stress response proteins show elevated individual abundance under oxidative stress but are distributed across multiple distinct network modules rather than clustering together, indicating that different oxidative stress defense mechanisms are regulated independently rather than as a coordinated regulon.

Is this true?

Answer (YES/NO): NO